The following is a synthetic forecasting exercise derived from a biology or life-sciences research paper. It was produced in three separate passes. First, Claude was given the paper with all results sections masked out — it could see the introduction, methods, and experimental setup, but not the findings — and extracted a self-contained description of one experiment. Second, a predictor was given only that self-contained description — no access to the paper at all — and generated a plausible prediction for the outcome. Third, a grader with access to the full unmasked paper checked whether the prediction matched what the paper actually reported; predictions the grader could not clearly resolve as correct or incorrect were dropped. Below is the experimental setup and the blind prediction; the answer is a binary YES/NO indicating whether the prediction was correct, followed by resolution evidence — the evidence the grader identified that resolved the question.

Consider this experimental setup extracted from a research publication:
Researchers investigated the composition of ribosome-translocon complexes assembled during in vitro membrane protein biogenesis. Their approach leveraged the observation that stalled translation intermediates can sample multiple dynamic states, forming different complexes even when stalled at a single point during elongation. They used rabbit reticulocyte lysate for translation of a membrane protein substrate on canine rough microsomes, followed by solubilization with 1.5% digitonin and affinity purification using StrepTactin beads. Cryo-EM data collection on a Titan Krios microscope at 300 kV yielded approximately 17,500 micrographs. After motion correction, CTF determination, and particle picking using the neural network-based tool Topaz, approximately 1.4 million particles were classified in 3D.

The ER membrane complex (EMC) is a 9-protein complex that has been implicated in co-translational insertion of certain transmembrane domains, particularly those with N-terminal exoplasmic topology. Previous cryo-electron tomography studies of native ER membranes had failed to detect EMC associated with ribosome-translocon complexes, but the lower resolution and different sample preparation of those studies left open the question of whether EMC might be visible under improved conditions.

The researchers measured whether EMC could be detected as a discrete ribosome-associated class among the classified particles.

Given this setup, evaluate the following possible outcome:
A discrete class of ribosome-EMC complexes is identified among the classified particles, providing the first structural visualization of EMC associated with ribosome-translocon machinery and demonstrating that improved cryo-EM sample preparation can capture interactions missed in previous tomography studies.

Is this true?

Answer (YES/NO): NO